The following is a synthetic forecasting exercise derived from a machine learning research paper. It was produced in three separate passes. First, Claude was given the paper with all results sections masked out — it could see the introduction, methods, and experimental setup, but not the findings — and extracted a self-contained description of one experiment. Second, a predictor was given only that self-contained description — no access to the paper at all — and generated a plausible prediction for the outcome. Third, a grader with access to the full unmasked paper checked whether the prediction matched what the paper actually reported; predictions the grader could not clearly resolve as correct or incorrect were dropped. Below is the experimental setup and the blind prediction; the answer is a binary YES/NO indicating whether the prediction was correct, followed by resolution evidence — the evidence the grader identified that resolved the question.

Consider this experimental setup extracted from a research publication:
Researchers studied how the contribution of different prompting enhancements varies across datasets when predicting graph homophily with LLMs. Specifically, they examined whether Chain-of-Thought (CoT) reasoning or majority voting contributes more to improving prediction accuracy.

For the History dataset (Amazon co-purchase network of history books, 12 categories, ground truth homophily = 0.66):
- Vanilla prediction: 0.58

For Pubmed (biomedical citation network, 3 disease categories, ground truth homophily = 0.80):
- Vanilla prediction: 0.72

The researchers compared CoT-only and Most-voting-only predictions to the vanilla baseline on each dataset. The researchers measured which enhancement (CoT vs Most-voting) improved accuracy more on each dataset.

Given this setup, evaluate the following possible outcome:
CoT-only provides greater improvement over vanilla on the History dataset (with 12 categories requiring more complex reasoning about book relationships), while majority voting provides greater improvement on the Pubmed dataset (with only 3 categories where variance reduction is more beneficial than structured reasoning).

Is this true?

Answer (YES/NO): YES